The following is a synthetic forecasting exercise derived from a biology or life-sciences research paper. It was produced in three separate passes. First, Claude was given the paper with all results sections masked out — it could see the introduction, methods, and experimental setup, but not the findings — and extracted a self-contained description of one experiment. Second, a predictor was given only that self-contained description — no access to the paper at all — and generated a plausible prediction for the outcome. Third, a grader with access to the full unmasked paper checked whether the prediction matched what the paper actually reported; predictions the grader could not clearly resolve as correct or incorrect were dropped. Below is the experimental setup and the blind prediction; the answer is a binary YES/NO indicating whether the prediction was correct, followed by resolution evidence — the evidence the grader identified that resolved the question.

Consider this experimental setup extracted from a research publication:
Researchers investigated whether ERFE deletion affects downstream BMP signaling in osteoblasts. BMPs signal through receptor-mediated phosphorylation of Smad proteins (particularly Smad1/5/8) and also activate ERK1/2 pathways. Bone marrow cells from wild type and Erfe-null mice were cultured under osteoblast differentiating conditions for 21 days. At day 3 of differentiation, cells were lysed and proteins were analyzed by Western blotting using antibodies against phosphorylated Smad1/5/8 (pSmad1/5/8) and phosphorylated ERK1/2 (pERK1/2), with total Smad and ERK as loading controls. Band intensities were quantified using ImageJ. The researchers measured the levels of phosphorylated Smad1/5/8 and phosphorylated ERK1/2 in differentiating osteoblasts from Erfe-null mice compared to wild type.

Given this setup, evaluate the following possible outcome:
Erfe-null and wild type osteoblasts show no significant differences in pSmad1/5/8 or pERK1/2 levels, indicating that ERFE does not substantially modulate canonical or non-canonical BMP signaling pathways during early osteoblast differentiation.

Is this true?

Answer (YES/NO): NO